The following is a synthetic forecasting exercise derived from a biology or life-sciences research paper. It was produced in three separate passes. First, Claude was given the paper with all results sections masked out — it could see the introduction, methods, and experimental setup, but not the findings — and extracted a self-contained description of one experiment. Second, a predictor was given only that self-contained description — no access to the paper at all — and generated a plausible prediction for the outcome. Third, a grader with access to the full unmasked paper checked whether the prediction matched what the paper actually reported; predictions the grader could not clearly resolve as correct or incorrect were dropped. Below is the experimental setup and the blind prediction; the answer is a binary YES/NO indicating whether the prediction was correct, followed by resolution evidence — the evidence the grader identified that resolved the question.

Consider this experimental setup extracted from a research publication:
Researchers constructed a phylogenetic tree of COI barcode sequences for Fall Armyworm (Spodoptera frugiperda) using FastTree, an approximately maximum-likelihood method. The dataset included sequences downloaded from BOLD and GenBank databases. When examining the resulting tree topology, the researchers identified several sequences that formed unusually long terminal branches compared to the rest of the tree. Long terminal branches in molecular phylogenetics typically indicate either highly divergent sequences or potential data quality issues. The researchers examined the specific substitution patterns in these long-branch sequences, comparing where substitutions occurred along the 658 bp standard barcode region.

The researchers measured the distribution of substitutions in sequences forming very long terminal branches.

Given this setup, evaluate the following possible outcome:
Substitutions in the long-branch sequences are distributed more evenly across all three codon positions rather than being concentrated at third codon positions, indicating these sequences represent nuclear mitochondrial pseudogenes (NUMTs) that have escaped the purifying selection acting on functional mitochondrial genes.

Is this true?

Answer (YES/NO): NO